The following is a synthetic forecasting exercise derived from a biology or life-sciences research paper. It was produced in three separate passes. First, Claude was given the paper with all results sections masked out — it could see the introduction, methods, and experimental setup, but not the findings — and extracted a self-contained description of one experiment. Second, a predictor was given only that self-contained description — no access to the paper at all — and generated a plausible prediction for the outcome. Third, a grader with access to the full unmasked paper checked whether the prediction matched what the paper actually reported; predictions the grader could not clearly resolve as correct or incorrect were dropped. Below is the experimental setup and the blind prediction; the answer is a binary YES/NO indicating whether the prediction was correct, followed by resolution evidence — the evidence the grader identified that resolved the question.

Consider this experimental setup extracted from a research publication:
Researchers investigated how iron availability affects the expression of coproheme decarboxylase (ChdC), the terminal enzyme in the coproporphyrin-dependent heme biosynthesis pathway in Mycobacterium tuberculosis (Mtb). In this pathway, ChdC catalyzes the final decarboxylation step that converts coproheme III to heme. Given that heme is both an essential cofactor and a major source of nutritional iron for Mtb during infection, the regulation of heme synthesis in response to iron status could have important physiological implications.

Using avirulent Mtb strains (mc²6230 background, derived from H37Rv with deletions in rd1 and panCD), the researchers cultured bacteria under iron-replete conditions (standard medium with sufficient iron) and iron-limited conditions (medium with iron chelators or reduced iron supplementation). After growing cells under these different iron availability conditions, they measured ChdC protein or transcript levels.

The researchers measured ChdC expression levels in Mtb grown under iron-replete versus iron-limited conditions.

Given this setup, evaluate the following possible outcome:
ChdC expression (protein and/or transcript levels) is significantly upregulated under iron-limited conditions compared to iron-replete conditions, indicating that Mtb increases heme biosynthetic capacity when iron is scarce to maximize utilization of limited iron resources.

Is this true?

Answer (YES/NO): NO